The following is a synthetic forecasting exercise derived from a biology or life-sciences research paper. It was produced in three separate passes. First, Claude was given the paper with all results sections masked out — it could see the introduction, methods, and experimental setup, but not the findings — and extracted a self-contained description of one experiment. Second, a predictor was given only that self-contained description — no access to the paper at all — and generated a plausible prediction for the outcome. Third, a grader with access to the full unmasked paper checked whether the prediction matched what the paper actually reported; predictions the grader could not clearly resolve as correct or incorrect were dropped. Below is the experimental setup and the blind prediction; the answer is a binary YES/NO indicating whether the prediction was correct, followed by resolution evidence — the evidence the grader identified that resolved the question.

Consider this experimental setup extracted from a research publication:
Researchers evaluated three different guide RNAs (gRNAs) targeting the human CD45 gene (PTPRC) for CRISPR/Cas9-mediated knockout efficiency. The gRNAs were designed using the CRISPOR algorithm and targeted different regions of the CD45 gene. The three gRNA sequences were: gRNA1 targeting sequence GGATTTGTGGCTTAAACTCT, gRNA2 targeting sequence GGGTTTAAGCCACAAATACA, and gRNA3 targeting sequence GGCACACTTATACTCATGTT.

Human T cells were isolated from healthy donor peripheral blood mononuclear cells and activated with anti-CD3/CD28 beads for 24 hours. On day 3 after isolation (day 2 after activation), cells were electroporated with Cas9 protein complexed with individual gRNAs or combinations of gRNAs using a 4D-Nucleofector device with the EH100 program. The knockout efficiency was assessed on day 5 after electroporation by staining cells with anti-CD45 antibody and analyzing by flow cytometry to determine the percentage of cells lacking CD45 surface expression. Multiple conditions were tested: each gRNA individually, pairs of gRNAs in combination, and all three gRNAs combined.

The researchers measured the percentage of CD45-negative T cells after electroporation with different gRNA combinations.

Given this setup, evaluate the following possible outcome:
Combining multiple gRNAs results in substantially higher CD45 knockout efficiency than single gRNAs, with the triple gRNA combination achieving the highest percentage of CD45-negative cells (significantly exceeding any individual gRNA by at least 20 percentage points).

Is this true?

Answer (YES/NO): NO